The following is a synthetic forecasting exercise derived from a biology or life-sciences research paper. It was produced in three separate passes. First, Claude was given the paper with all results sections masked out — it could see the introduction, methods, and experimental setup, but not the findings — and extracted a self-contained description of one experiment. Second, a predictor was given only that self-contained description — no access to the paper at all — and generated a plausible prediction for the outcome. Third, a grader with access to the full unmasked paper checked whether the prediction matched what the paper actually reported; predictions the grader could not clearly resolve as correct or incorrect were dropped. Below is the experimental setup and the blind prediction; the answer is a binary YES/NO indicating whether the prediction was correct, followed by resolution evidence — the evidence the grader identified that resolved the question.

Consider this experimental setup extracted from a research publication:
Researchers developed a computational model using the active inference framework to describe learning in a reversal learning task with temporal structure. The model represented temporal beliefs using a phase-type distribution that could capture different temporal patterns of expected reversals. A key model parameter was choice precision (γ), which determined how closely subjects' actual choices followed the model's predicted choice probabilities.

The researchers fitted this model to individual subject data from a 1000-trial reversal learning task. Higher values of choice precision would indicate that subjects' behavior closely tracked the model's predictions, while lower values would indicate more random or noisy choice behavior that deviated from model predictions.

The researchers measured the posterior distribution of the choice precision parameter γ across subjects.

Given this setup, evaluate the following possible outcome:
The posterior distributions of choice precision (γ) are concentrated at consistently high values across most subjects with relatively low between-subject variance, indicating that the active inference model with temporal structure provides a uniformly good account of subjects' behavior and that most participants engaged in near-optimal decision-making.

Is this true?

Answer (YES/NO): YES